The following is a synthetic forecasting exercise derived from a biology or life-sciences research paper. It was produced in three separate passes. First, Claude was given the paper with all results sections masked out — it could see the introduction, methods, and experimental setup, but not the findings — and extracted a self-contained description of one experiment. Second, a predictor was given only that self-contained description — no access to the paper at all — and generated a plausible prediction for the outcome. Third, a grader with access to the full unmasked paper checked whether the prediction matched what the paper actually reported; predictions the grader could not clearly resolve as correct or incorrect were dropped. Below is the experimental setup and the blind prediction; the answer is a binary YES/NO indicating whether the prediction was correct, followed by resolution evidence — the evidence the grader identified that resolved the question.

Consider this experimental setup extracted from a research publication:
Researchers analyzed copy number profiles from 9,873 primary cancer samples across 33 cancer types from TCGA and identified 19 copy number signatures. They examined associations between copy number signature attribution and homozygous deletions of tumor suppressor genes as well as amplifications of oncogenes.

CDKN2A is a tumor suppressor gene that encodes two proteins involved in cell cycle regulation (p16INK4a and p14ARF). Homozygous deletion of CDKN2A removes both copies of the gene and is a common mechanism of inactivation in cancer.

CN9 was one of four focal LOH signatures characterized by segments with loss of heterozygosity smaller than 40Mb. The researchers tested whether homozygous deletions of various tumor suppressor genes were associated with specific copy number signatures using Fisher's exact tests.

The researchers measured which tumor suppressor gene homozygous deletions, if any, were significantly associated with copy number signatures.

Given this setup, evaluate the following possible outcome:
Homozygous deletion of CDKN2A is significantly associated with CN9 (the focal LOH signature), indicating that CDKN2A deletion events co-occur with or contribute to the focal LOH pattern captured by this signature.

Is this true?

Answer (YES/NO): YES